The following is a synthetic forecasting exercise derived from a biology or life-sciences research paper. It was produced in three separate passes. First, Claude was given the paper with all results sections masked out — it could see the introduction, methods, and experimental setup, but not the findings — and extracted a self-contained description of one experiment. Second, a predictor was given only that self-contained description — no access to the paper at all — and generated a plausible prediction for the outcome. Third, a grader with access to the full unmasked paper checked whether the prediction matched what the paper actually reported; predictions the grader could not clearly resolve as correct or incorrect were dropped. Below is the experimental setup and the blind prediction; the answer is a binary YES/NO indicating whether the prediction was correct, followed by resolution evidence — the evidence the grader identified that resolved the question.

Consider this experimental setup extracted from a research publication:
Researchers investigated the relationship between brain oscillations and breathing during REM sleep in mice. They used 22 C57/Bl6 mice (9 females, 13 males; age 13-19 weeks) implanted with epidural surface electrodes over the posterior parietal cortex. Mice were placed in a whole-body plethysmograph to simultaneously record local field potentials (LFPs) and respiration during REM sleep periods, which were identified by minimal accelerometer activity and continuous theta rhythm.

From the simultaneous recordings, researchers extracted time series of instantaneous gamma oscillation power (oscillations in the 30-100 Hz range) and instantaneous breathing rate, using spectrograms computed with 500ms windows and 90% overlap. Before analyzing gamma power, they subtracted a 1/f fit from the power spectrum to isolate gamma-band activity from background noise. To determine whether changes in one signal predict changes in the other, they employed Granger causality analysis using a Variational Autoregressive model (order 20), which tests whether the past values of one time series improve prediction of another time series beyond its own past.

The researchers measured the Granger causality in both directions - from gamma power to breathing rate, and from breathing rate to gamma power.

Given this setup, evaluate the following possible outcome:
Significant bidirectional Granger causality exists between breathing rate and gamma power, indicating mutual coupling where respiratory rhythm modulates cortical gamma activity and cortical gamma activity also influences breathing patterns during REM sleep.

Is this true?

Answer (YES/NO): NO